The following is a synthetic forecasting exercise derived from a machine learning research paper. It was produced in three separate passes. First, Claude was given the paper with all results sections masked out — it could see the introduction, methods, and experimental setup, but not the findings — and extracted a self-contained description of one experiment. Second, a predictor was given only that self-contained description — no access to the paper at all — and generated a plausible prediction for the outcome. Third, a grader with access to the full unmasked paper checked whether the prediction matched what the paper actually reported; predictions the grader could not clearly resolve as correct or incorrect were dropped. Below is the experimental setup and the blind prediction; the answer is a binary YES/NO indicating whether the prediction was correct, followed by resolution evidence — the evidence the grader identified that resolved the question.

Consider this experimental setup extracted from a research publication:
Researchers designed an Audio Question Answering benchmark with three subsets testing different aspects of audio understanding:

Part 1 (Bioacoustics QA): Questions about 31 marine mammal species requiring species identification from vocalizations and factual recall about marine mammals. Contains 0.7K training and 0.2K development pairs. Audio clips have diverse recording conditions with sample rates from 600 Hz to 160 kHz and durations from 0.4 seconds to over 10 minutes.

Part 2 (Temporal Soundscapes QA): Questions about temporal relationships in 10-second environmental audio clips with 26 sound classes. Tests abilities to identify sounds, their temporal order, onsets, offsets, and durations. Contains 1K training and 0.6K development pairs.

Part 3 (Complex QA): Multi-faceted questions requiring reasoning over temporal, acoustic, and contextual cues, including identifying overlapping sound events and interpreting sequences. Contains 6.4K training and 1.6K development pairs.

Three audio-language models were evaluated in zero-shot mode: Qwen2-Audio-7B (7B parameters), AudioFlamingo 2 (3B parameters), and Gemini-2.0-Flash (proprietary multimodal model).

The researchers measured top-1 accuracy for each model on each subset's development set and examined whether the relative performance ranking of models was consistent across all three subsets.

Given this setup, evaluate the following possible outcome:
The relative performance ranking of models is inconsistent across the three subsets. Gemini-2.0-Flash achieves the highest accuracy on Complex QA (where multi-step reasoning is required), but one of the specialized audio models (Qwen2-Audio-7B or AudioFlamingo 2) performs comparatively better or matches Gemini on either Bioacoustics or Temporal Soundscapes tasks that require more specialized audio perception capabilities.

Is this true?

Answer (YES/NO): YES